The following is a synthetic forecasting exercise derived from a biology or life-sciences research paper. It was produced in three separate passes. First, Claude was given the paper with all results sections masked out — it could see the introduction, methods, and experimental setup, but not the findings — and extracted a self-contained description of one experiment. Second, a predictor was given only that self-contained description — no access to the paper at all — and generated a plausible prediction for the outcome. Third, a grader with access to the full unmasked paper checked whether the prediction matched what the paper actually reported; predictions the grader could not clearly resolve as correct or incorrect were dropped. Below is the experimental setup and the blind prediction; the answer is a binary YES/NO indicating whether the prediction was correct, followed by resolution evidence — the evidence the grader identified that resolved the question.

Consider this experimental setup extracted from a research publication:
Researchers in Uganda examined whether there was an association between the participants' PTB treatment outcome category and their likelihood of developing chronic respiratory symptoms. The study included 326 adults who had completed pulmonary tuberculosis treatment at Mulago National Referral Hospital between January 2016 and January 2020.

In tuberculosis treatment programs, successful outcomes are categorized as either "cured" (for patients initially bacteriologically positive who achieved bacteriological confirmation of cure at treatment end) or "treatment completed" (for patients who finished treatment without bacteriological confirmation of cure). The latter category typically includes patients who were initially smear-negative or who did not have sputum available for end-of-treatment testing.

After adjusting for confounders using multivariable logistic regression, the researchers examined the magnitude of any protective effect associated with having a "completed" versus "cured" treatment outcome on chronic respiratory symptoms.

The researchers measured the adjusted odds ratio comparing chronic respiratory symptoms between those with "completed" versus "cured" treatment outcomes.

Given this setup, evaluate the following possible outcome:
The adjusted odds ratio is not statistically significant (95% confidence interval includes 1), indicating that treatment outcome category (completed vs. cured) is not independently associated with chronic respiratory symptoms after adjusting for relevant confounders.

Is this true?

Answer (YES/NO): NO